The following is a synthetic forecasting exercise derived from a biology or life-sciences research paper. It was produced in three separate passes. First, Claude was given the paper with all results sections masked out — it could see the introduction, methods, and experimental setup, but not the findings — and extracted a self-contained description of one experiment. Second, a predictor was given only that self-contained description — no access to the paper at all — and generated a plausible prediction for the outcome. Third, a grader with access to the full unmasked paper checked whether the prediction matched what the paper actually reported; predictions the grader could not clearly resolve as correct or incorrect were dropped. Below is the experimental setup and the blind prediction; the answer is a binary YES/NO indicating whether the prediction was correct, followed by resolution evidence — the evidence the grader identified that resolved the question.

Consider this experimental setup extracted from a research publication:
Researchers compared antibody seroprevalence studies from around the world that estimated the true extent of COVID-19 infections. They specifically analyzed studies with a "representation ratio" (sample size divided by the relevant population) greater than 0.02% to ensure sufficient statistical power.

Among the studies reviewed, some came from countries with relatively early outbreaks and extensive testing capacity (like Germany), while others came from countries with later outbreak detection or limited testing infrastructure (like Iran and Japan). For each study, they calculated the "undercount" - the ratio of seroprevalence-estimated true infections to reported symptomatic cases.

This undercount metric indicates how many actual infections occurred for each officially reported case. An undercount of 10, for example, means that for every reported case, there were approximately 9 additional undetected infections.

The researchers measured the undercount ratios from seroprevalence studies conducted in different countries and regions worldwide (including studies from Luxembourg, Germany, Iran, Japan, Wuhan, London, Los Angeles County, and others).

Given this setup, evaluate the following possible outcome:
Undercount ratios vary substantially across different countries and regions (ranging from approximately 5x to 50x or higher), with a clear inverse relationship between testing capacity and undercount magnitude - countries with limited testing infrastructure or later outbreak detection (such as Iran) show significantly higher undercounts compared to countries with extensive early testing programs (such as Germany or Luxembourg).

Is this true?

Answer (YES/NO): NO